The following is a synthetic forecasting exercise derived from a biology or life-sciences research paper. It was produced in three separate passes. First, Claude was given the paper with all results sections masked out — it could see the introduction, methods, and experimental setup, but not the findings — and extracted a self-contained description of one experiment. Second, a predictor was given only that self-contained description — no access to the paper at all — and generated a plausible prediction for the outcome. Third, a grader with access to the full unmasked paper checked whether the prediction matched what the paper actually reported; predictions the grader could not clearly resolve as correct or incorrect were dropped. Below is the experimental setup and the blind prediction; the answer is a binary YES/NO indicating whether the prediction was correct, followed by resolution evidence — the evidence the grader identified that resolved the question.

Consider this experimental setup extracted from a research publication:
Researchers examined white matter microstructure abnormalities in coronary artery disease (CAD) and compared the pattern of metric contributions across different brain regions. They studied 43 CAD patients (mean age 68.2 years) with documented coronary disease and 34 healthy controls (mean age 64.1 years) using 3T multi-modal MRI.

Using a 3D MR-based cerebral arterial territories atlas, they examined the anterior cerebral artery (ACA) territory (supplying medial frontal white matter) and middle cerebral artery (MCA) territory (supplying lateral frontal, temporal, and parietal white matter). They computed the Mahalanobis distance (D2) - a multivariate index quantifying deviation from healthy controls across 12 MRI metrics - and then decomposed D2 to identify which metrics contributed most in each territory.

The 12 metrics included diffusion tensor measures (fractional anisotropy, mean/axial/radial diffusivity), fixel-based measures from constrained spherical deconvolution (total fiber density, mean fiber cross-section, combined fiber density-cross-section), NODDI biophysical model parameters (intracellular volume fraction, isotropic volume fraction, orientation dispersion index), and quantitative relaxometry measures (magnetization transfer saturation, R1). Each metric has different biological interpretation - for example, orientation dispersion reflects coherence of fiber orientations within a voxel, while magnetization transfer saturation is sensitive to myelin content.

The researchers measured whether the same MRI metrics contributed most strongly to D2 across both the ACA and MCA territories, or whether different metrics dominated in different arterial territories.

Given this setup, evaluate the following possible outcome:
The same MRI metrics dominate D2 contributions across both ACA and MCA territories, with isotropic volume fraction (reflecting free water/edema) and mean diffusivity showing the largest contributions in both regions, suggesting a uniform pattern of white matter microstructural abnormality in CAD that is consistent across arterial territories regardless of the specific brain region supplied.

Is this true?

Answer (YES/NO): NO